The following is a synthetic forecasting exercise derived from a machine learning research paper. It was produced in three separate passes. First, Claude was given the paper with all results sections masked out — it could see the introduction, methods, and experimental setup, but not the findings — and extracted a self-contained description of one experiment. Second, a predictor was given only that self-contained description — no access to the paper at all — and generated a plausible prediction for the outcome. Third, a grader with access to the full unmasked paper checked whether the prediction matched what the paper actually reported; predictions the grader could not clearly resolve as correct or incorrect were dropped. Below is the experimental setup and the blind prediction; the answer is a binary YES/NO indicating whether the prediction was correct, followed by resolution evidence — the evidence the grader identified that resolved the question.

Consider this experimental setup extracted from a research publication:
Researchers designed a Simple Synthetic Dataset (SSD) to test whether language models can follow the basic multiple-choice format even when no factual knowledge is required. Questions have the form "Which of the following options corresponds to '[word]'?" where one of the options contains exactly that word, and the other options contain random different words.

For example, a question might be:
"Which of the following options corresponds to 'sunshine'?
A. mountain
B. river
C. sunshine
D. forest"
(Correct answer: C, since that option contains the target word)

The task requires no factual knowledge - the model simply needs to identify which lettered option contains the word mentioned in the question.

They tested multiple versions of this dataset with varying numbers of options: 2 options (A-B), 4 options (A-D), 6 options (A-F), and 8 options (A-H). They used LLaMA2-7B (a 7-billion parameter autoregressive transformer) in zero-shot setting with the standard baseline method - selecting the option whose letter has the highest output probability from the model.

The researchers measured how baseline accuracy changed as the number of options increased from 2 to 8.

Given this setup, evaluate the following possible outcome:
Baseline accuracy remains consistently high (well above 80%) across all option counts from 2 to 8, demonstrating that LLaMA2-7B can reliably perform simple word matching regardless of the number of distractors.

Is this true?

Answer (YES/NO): NO